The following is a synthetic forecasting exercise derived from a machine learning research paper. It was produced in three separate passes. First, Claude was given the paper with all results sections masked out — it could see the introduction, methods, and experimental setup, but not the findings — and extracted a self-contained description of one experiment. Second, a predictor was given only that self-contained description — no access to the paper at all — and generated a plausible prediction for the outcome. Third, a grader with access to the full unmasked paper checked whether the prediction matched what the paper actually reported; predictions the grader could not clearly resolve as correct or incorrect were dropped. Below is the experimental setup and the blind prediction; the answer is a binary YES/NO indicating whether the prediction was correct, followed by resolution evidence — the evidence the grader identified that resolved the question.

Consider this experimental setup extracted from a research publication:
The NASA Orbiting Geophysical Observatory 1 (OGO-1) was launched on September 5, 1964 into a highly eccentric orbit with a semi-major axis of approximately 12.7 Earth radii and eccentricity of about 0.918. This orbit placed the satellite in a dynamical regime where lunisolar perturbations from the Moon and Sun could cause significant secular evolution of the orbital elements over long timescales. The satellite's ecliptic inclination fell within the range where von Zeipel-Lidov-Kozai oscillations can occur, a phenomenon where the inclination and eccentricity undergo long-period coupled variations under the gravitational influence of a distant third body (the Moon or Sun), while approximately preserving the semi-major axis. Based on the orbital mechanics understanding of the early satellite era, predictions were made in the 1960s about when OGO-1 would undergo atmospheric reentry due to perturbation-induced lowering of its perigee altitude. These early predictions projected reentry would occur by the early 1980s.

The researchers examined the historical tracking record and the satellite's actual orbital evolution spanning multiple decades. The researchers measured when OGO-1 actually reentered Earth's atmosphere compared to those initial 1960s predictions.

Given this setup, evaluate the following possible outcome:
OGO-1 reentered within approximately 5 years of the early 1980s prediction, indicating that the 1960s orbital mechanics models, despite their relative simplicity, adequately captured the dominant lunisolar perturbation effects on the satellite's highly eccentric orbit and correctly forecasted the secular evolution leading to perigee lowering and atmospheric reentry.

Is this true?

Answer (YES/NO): NO